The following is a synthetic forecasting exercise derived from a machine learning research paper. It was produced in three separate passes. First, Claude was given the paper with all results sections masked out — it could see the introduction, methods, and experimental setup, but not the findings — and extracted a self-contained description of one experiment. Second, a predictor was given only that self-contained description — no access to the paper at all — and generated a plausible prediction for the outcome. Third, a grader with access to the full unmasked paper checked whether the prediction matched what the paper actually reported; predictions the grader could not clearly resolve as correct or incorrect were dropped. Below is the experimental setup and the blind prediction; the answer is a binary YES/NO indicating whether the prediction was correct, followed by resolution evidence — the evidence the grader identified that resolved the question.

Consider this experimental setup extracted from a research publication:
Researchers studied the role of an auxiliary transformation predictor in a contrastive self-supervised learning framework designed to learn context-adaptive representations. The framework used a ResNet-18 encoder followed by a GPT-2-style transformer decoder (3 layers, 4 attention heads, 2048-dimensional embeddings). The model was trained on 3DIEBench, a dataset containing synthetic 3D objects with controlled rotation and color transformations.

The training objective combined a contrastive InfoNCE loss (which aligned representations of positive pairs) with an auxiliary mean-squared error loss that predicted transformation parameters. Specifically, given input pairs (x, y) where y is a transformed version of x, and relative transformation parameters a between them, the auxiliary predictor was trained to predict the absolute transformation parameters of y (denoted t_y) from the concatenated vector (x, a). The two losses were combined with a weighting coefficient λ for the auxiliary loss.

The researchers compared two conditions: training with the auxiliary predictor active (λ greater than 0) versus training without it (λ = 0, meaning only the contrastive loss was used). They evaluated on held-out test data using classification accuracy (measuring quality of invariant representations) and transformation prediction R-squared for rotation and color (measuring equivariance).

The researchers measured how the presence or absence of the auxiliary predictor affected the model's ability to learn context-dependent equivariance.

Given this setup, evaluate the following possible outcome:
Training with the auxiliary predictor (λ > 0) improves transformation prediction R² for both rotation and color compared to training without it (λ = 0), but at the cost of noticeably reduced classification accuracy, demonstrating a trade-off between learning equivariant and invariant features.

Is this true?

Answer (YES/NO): NO